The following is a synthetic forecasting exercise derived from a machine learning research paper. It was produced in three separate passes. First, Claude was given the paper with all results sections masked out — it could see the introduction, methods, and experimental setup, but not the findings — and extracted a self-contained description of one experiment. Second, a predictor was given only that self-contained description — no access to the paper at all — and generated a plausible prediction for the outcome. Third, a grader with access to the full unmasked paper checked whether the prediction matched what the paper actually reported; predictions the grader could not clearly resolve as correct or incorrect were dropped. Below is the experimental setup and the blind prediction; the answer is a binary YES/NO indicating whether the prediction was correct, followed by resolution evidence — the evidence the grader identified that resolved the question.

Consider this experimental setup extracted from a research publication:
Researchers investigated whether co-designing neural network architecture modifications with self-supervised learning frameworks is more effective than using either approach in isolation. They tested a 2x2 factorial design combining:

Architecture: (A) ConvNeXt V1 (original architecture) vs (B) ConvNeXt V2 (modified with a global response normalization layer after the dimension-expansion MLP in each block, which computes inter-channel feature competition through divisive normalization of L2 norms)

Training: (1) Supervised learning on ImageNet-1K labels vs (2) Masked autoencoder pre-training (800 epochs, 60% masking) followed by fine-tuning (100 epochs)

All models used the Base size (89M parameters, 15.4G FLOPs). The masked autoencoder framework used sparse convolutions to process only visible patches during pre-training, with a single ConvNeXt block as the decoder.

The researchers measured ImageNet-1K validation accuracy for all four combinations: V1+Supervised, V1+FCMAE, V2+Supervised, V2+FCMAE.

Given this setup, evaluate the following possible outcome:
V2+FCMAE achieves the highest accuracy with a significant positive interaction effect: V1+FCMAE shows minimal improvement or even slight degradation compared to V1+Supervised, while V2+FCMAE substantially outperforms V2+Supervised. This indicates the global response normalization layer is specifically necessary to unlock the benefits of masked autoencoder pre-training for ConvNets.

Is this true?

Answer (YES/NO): NO